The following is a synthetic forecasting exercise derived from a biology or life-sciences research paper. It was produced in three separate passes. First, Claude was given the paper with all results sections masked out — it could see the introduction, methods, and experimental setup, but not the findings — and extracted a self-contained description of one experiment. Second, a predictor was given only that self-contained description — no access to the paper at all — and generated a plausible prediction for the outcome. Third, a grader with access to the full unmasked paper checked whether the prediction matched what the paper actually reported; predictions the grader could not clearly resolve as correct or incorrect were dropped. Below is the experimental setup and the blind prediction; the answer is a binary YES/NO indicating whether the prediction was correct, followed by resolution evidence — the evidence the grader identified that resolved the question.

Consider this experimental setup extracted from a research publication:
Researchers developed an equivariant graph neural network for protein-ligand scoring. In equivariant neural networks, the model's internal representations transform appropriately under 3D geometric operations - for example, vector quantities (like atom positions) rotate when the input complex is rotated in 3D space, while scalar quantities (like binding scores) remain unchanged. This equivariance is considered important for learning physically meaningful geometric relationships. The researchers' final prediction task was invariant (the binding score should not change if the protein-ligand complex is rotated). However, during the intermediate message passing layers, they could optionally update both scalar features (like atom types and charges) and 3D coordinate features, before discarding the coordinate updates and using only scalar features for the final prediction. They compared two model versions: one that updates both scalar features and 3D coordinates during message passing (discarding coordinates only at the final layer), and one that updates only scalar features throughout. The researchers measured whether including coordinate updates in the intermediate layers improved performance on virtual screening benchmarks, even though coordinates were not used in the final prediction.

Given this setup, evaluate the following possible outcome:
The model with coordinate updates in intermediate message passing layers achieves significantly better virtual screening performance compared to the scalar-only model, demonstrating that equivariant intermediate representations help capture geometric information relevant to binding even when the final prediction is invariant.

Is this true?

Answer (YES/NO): NO